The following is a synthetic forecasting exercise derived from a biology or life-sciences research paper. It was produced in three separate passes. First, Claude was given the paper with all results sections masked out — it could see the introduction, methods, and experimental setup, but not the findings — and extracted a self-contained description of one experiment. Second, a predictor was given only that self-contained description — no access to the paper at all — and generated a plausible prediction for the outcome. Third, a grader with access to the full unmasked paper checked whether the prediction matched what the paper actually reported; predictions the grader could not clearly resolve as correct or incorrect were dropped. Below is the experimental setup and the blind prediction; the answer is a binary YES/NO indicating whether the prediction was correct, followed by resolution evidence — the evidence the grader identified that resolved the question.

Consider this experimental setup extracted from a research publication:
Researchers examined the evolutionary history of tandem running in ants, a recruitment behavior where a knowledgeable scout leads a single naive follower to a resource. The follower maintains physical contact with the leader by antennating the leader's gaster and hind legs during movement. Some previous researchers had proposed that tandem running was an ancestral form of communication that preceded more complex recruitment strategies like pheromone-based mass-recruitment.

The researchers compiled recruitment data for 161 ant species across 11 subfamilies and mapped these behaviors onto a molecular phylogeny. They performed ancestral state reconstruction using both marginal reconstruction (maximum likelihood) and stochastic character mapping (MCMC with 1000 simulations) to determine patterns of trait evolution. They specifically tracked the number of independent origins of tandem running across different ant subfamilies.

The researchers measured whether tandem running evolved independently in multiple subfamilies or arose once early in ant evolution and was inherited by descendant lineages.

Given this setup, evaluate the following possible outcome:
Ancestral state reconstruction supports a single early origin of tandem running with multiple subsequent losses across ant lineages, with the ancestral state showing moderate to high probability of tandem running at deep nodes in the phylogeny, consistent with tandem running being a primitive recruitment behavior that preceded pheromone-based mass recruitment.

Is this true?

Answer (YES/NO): NO